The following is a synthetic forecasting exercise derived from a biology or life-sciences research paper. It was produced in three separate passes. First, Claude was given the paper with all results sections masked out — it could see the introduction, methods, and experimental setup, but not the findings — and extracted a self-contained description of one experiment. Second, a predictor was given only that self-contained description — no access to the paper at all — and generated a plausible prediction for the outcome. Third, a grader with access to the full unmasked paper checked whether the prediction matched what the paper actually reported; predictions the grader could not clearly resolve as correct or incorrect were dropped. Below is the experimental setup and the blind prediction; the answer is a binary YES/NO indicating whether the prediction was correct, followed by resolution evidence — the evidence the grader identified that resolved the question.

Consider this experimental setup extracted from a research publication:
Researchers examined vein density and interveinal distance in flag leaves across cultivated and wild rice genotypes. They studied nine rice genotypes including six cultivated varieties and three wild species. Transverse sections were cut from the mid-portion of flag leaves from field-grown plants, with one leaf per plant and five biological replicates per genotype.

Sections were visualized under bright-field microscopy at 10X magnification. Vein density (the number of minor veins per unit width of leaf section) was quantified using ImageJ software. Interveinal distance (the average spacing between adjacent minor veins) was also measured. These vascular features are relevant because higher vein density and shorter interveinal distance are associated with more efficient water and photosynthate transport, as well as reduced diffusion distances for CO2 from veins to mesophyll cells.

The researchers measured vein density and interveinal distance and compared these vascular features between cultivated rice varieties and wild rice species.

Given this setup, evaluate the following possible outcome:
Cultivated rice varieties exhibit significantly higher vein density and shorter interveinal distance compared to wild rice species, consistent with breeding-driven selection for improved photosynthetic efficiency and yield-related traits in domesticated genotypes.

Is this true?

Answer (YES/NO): NO